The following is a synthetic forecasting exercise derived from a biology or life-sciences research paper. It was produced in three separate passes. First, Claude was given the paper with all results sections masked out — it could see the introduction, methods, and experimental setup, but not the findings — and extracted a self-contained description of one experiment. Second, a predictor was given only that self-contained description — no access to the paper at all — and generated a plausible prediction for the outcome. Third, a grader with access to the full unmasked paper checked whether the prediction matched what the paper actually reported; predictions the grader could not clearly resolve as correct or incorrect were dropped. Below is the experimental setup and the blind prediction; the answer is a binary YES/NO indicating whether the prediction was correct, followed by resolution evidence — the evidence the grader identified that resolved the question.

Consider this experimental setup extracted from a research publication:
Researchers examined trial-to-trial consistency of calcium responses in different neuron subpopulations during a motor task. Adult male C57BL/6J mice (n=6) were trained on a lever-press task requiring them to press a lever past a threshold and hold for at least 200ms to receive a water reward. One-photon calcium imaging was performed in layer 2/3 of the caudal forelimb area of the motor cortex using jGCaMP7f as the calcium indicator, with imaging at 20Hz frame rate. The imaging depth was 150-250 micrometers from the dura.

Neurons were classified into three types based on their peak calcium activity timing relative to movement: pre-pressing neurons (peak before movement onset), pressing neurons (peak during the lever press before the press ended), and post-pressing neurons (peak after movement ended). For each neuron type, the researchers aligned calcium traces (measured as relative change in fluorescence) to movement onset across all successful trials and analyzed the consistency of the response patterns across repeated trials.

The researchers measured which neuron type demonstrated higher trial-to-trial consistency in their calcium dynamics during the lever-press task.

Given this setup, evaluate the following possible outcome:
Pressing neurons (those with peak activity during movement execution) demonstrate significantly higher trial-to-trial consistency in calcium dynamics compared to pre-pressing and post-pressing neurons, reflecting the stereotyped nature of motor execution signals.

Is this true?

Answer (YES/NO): NO